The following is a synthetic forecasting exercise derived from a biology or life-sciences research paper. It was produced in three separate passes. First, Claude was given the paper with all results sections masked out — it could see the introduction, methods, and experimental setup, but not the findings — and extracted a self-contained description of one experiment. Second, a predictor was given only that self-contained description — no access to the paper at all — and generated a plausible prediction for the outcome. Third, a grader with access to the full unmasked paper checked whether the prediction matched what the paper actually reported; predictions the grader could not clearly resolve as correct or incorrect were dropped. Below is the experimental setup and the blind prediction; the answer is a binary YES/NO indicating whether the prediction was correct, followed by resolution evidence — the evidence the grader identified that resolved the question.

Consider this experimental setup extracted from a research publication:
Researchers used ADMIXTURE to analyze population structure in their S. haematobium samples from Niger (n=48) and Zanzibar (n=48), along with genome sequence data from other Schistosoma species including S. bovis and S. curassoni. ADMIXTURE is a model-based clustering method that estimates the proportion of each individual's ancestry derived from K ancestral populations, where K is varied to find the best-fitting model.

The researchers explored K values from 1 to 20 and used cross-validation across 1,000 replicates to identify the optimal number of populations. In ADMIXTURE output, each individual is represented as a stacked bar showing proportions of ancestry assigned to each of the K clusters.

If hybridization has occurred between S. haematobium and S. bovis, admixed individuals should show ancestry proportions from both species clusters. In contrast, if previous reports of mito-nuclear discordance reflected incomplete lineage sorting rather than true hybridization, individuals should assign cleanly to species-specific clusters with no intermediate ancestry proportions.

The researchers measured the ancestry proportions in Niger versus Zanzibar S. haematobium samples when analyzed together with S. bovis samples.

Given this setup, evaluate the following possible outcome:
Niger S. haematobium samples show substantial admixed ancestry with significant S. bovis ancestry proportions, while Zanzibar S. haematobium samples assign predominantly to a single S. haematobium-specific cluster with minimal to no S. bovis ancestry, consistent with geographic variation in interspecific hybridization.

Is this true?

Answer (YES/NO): NO